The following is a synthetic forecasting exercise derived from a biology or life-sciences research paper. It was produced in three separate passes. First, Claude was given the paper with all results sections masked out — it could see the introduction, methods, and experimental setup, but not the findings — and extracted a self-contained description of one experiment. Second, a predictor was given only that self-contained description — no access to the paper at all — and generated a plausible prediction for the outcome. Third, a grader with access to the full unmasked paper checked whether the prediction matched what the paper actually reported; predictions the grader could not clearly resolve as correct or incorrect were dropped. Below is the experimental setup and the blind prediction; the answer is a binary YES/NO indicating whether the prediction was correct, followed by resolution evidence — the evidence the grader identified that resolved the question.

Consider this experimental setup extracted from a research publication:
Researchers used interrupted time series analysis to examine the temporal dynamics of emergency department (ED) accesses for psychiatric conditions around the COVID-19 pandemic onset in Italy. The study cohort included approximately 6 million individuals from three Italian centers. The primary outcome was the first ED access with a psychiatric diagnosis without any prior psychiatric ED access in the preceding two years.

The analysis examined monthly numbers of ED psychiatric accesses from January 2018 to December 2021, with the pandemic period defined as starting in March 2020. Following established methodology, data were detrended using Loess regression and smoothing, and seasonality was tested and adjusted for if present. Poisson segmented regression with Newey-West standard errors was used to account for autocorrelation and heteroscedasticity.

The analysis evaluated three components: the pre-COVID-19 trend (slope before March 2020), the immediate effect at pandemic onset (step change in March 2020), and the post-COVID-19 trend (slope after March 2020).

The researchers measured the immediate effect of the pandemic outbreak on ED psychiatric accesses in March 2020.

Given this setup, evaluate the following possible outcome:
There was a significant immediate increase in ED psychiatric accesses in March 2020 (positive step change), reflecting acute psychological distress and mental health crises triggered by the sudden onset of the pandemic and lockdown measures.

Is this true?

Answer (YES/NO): NO